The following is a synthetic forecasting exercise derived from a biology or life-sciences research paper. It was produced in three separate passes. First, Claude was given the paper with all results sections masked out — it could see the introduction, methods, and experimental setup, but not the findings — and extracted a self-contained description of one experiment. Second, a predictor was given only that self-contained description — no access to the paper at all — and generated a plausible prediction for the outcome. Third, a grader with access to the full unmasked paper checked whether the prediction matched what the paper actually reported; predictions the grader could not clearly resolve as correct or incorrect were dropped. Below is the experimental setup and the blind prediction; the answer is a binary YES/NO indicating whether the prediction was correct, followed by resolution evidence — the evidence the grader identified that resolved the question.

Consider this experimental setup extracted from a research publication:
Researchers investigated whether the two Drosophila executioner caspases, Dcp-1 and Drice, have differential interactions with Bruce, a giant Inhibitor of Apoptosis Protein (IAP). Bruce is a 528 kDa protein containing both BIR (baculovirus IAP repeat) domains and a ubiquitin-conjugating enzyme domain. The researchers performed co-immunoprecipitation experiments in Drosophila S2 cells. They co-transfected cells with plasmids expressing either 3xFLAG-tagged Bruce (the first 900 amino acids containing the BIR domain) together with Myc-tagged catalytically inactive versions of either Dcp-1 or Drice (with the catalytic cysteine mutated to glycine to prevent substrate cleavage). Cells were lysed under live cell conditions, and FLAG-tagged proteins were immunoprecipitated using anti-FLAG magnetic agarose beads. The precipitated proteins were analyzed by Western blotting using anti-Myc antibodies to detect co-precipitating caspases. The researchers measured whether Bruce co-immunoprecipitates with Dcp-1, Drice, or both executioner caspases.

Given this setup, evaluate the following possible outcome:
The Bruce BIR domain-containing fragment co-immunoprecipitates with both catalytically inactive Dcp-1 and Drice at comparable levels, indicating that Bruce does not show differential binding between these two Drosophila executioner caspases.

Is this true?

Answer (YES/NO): NO